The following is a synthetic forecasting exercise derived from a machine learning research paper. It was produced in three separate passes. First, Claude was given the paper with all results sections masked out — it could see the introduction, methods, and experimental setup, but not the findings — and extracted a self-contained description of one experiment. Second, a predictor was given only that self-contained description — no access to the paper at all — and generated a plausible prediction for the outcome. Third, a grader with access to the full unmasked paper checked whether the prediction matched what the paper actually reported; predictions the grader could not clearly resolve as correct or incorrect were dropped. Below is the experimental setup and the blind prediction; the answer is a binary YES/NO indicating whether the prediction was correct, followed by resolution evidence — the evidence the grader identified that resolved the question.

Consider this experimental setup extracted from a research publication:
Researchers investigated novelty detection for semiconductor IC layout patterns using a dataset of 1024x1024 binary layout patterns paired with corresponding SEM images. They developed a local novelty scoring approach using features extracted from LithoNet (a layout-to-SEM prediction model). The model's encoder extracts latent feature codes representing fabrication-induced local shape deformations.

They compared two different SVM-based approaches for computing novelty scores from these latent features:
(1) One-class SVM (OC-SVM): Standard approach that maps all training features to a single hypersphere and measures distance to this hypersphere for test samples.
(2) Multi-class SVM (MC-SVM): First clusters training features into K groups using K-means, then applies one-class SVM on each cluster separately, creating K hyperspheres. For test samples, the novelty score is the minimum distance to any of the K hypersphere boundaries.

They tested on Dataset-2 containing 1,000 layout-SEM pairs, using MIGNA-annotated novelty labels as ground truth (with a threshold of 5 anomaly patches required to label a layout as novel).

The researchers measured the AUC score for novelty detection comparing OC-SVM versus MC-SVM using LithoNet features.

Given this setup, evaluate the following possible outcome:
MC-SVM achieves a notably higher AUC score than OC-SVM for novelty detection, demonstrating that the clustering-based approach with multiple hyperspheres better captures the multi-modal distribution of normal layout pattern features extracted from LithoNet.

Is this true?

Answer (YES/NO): NO